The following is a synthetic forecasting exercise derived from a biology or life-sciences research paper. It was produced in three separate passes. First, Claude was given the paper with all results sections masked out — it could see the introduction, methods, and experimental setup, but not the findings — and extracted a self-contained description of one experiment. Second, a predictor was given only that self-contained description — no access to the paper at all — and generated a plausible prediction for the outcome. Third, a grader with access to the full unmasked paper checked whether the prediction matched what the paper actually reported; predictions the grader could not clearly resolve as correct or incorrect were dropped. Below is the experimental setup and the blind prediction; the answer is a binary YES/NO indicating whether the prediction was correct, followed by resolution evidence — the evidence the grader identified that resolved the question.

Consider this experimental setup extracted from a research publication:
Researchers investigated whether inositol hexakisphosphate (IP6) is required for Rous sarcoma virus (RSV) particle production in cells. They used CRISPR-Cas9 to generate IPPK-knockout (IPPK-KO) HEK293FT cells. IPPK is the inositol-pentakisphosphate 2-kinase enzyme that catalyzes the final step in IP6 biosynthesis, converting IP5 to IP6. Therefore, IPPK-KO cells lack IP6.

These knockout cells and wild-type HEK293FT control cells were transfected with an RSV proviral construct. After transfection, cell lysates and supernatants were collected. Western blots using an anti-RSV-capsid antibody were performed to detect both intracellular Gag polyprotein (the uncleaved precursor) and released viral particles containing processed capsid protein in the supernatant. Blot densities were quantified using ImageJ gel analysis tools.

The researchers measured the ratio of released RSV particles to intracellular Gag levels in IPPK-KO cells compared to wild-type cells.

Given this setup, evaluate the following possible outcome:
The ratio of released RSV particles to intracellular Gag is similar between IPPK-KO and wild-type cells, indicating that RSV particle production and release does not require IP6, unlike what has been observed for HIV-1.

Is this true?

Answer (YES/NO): NO